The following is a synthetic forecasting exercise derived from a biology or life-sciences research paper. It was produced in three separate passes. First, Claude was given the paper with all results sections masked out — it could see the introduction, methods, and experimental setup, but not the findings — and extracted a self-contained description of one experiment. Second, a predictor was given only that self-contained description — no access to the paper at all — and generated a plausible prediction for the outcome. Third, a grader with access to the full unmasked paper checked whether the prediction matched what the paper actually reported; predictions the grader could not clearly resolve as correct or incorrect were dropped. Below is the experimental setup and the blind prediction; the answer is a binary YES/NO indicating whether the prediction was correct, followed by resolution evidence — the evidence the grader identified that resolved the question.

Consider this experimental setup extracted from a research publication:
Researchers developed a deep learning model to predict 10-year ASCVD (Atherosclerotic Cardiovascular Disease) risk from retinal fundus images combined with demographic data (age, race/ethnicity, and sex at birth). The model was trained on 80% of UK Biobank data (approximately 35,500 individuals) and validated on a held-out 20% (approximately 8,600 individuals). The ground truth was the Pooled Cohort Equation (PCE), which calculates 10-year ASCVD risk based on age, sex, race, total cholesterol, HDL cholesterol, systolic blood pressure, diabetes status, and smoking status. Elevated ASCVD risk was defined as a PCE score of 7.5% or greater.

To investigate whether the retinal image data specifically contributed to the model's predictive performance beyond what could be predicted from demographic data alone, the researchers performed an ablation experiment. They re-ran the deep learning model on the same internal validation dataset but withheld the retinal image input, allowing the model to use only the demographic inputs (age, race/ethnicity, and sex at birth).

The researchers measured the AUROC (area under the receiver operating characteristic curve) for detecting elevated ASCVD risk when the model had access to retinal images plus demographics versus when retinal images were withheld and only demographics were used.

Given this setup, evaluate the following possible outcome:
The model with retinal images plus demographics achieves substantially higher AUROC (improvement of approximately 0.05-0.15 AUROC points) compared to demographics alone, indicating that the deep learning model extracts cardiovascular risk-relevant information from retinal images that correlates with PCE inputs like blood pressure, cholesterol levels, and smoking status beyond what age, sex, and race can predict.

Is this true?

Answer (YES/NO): YES